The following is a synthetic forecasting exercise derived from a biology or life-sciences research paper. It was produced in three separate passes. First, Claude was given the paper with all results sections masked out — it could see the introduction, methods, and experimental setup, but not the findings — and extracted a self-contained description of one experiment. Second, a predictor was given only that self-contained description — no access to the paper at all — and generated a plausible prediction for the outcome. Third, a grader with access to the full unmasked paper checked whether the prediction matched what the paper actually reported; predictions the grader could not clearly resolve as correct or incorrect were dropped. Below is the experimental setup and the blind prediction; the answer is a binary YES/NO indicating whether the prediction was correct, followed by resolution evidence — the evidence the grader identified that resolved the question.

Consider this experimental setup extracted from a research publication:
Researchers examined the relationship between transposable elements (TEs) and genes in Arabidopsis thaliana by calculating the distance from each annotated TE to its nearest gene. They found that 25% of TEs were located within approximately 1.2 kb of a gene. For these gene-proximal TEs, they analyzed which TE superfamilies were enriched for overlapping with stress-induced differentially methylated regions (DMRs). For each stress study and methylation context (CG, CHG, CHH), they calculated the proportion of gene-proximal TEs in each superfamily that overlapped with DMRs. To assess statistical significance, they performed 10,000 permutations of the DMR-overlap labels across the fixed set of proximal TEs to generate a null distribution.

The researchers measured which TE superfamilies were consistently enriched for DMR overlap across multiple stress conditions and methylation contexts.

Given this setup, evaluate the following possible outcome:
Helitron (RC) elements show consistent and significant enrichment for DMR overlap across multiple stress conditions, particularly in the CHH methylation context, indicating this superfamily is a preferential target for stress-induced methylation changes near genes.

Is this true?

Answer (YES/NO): NO